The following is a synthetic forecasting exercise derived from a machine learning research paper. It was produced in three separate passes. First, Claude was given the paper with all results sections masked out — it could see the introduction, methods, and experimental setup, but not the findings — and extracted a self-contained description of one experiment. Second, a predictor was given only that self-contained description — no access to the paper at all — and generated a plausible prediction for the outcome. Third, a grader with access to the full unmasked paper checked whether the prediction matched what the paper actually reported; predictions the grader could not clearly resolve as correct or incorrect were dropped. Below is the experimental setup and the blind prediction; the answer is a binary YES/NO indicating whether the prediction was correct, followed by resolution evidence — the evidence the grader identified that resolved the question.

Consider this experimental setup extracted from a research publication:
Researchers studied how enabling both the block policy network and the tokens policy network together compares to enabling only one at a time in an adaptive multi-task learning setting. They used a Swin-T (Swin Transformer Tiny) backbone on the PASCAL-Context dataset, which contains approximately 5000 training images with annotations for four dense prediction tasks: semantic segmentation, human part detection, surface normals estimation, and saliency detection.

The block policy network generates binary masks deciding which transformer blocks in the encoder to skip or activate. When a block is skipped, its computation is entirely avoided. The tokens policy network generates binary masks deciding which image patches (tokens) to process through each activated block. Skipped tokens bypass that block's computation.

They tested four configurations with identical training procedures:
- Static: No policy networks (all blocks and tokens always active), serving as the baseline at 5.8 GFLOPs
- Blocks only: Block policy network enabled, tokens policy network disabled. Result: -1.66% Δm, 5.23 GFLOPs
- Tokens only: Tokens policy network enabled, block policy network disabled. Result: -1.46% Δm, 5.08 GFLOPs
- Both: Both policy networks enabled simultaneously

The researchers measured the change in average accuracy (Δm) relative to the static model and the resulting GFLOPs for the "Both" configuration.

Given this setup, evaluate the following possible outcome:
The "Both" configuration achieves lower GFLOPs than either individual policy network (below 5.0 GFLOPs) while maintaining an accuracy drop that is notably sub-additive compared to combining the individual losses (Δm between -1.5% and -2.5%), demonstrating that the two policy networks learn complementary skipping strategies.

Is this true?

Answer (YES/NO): NO